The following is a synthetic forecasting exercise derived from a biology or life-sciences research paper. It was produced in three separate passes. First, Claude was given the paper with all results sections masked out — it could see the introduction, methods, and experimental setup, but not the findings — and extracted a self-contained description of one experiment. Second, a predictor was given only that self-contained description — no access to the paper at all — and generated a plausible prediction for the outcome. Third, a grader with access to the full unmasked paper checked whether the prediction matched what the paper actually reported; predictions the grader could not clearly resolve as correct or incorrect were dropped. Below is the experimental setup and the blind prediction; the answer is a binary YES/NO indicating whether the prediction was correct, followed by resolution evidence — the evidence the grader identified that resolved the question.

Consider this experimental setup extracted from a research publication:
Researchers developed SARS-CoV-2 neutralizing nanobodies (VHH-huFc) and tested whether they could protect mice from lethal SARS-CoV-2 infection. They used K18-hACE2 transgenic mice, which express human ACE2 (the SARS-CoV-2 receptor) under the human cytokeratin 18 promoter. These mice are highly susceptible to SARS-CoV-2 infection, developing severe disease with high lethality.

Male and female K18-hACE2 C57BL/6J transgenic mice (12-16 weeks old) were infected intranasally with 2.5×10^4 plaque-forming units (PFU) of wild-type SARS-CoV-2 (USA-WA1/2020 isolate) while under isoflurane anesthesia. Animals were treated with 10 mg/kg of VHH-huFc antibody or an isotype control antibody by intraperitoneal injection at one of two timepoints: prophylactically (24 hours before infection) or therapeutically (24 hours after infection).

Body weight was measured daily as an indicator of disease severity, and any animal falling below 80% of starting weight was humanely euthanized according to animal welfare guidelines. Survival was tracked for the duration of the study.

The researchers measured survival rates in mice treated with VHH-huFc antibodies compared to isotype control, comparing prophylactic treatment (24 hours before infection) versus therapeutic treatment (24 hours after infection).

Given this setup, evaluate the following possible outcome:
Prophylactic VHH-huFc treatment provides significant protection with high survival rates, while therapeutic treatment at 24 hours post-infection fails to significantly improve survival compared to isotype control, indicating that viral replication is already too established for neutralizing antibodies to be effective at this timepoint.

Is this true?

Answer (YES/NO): NO